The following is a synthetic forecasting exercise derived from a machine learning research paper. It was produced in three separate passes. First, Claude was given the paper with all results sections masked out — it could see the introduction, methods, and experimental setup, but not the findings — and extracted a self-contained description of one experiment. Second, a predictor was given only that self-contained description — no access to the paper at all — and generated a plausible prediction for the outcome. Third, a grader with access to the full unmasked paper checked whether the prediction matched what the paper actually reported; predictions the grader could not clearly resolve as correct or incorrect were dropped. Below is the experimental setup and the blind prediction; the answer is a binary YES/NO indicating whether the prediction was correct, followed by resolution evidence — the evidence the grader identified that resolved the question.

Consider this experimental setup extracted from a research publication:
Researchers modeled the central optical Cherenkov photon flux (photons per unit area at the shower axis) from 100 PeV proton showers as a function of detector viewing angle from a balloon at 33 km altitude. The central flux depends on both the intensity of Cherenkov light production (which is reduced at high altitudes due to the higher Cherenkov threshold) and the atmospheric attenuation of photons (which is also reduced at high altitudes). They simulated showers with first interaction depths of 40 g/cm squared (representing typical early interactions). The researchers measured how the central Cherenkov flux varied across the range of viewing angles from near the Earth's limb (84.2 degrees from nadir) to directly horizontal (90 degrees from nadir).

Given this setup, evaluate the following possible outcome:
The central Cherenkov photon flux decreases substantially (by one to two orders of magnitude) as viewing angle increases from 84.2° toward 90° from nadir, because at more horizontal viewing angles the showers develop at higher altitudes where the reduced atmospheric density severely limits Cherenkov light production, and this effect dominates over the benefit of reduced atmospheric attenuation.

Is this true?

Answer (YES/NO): NO